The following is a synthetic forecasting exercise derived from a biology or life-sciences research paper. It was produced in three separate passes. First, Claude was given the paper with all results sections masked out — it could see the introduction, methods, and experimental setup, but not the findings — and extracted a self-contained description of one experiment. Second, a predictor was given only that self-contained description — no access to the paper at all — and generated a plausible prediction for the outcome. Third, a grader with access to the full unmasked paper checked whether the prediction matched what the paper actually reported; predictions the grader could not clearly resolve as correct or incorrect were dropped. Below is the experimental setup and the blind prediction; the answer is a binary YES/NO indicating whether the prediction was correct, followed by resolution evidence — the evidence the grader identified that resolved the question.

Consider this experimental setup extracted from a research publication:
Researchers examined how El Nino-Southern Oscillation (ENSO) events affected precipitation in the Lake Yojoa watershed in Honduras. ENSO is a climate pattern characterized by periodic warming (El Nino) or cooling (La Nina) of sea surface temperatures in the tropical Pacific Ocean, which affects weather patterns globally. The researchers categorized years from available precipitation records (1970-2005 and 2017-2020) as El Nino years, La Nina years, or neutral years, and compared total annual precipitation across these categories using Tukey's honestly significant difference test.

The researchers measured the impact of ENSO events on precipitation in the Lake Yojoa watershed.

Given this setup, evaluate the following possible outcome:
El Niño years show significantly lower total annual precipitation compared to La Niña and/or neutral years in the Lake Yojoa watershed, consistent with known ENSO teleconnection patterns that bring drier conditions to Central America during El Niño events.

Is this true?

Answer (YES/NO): NO